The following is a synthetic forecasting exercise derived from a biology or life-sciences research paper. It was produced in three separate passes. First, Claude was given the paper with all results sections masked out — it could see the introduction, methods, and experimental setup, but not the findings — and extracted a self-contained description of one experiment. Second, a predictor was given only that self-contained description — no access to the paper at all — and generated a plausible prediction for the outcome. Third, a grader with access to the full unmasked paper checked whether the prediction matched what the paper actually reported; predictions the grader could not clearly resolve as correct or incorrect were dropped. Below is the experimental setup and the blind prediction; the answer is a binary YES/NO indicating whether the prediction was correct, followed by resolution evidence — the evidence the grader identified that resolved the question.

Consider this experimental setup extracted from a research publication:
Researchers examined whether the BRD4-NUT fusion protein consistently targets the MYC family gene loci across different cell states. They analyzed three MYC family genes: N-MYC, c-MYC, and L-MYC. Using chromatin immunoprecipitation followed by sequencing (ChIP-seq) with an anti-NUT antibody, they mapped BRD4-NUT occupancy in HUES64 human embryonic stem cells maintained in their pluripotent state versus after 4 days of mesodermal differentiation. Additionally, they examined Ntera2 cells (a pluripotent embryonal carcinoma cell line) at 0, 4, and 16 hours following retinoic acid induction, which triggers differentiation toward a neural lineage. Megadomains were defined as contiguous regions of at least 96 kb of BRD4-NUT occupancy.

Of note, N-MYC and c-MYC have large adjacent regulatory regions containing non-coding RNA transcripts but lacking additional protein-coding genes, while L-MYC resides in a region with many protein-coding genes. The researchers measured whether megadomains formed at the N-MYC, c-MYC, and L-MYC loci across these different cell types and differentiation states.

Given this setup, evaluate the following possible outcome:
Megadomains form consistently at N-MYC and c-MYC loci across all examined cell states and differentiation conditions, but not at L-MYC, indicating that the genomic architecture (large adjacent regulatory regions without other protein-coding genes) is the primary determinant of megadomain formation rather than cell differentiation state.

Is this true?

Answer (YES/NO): NO